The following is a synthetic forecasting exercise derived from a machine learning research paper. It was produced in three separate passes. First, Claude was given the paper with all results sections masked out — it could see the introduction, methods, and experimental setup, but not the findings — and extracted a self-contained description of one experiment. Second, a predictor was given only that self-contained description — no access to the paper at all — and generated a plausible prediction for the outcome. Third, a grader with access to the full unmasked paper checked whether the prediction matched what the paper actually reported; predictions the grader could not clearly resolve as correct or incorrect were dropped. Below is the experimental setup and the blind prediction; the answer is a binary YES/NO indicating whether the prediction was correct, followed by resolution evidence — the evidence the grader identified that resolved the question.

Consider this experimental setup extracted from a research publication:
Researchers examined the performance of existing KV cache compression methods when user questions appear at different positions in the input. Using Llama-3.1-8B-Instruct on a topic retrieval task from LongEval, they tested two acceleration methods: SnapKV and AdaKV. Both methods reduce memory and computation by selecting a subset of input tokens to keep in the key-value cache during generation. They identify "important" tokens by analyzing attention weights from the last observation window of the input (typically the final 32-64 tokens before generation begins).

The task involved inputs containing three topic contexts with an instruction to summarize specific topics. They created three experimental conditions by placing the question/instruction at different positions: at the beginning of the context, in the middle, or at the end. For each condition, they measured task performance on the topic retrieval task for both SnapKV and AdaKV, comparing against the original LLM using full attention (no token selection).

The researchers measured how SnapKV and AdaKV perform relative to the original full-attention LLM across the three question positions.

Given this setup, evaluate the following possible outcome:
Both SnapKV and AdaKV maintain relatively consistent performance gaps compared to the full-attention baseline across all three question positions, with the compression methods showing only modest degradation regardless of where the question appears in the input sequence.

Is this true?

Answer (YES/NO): NO